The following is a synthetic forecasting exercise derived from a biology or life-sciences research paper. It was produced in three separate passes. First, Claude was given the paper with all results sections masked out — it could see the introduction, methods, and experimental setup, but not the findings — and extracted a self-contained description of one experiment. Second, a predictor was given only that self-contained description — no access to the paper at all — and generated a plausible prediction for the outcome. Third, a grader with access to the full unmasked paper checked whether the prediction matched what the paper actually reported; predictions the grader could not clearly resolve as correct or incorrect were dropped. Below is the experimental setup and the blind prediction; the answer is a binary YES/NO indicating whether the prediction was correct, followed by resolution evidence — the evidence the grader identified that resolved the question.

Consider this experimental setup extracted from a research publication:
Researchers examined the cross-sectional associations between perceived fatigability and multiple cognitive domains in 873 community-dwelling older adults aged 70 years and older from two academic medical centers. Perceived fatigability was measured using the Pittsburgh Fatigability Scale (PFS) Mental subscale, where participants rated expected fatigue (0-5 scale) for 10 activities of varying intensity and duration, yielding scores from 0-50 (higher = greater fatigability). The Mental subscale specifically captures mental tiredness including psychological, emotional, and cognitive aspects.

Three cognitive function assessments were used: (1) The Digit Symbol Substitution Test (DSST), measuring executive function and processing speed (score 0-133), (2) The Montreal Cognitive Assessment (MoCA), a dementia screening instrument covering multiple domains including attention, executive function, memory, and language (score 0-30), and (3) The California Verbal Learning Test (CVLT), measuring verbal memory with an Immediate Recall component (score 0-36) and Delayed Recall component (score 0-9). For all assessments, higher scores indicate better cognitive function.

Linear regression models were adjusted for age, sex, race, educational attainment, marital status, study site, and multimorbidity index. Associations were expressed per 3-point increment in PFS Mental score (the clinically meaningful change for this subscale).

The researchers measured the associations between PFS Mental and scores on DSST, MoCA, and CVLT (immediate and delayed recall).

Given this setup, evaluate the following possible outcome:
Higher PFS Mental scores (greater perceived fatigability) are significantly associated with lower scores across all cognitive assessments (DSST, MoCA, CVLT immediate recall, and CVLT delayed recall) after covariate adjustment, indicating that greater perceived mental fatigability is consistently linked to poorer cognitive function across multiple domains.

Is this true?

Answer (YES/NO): NO